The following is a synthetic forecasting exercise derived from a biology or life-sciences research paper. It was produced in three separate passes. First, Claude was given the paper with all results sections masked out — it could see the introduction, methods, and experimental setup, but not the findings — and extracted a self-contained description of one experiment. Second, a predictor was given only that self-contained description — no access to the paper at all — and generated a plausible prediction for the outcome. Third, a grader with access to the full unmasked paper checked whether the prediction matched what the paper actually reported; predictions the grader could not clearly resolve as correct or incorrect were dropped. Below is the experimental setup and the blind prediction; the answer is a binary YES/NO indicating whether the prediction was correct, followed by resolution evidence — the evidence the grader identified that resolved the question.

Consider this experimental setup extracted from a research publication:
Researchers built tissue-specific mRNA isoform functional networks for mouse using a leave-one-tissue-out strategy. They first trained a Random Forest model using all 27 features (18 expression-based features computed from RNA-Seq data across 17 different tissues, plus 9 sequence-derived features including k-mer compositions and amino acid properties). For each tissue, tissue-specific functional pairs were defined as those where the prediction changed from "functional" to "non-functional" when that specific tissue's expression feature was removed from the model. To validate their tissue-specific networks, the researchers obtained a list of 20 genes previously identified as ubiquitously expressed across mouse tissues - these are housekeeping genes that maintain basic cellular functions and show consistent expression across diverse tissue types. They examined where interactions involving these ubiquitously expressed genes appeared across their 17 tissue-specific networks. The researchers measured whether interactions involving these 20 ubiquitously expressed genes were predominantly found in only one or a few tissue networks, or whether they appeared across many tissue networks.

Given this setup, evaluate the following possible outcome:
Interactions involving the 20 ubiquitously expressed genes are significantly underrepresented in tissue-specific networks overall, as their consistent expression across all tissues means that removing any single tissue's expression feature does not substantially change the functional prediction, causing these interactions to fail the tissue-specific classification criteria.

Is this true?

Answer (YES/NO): NO